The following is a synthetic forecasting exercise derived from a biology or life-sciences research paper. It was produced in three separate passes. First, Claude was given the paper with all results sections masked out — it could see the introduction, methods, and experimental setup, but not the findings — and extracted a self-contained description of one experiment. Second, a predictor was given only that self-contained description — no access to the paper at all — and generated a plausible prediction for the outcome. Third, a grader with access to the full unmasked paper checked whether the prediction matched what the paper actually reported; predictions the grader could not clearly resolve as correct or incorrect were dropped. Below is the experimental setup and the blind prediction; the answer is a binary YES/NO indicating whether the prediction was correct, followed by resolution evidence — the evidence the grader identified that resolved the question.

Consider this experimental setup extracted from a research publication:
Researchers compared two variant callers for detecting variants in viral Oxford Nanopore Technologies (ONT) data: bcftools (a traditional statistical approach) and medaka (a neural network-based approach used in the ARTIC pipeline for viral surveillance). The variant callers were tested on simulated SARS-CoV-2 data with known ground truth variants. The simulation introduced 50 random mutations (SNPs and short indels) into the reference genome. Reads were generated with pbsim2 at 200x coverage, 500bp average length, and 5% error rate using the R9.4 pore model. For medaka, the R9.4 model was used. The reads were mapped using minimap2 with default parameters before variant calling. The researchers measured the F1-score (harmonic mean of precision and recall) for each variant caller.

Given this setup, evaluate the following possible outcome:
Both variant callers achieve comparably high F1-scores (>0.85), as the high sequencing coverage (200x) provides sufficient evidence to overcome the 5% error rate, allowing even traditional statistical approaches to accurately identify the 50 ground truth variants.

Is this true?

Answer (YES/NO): NO